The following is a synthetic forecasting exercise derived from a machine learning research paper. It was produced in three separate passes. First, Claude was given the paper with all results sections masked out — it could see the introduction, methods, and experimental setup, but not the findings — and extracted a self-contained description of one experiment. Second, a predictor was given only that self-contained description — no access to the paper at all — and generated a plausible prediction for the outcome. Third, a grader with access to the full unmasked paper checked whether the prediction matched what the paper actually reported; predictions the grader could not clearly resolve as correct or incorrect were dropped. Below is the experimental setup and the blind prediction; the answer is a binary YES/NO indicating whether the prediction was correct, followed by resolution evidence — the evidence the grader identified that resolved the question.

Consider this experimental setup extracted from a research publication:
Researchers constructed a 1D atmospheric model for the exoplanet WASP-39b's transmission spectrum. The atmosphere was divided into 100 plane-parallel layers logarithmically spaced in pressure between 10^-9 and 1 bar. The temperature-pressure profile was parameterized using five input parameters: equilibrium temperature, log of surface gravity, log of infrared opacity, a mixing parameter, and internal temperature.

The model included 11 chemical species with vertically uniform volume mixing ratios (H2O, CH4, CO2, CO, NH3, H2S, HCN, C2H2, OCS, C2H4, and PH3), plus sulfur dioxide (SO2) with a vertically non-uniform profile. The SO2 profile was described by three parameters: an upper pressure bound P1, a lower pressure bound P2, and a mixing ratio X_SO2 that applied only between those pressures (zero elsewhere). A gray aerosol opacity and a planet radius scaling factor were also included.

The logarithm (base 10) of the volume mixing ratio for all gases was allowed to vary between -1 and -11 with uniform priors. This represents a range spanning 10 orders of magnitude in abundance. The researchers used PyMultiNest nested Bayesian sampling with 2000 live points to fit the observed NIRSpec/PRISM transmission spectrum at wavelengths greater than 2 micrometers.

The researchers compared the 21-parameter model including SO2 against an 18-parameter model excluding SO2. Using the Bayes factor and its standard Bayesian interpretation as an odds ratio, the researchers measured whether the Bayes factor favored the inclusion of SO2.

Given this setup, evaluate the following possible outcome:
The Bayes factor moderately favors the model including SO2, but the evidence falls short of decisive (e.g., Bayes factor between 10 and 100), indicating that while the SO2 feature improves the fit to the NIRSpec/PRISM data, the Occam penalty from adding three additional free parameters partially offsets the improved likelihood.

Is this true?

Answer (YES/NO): NO